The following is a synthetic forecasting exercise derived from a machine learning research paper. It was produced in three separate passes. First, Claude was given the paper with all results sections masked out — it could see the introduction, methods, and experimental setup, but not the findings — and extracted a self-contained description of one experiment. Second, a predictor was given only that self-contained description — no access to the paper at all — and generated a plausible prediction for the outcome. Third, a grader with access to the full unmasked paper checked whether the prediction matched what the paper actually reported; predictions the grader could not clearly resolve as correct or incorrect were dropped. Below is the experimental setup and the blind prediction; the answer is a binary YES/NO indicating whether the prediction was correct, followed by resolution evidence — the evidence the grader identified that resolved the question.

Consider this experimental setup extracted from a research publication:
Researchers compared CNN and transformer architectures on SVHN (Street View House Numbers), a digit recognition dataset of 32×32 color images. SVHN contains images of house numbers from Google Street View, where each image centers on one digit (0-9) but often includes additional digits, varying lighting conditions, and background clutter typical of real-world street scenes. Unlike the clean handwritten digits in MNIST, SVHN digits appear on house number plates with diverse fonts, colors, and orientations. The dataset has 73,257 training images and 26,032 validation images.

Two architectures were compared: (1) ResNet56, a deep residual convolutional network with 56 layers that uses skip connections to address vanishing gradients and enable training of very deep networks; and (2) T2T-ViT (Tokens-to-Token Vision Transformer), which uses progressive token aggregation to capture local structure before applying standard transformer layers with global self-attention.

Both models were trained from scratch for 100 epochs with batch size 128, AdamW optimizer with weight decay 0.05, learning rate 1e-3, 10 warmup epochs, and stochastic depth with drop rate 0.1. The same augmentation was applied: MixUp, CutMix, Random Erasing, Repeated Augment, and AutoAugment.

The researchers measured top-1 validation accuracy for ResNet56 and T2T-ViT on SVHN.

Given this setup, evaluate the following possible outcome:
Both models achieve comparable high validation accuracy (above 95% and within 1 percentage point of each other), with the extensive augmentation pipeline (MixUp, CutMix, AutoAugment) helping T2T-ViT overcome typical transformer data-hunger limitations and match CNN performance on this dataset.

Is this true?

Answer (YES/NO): YES